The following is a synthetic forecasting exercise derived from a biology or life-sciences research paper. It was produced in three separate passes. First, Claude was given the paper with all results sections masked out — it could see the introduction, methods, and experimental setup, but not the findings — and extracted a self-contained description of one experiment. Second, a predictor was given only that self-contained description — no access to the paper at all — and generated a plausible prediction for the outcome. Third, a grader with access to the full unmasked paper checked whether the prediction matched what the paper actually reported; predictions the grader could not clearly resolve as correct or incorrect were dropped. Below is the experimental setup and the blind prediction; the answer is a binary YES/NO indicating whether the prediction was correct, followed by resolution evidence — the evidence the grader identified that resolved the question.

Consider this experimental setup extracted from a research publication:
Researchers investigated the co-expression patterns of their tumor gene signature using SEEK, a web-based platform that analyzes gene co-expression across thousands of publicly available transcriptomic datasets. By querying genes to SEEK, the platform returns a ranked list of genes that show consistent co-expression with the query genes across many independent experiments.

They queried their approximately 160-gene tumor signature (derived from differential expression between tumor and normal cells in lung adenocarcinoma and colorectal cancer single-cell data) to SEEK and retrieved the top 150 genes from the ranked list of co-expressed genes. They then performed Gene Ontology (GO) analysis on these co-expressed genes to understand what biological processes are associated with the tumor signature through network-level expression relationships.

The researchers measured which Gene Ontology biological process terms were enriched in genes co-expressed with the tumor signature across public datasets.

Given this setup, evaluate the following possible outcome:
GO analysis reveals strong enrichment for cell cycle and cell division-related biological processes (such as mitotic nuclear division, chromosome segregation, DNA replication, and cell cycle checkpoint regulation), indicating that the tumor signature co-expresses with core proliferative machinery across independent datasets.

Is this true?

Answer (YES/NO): YES